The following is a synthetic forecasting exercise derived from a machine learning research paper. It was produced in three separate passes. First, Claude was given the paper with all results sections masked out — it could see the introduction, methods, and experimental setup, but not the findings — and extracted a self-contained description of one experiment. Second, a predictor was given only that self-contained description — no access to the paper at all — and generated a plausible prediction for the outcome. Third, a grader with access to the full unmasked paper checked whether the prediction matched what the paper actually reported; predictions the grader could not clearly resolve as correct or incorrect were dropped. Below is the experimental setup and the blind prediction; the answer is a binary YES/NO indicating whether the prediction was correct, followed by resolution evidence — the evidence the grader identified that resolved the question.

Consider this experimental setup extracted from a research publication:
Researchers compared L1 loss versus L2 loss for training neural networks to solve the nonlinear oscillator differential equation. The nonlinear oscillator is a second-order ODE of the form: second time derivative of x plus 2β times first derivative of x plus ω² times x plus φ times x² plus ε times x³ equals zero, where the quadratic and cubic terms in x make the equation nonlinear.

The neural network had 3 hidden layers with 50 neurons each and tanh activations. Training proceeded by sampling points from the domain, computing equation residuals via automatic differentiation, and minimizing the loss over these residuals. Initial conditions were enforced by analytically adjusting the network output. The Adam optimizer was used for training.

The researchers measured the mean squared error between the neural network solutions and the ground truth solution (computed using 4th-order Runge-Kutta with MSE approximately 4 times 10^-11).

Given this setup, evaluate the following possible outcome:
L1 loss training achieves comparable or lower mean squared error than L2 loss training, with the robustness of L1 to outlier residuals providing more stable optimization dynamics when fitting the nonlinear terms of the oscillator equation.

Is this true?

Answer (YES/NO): NO